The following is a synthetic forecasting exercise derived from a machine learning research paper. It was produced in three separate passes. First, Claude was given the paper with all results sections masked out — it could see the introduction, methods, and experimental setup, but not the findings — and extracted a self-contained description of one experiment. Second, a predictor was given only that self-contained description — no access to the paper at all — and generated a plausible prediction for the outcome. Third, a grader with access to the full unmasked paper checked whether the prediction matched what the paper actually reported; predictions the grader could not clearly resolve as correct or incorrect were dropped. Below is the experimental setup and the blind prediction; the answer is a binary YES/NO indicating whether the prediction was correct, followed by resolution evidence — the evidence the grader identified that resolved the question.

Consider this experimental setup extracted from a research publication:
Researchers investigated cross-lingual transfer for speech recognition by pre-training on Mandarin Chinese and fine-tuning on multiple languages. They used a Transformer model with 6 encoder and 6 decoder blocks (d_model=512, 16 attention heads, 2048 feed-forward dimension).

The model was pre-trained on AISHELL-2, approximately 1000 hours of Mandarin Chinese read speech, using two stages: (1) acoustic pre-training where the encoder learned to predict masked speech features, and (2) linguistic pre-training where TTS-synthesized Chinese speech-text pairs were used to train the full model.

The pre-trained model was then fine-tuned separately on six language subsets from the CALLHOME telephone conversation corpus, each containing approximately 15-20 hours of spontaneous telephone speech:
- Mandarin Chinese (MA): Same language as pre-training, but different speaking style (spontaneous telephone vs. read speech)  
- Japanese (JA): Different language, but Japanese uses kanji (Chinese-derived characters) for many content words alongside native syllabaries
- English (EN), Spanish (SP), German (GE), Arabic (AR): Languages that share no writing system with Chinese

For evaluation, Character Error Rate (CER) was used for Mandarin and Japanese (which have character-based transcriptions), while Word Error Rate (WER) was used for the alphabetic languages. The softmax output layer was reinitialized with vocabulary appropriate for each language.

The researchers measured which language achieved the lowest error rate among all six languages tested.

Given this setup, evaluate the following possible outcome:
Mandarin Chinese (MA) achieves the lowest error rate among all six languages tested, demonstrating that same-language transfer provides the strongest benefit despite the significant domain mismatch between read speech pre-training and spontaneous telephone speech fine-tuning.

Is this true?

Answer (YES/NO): NO